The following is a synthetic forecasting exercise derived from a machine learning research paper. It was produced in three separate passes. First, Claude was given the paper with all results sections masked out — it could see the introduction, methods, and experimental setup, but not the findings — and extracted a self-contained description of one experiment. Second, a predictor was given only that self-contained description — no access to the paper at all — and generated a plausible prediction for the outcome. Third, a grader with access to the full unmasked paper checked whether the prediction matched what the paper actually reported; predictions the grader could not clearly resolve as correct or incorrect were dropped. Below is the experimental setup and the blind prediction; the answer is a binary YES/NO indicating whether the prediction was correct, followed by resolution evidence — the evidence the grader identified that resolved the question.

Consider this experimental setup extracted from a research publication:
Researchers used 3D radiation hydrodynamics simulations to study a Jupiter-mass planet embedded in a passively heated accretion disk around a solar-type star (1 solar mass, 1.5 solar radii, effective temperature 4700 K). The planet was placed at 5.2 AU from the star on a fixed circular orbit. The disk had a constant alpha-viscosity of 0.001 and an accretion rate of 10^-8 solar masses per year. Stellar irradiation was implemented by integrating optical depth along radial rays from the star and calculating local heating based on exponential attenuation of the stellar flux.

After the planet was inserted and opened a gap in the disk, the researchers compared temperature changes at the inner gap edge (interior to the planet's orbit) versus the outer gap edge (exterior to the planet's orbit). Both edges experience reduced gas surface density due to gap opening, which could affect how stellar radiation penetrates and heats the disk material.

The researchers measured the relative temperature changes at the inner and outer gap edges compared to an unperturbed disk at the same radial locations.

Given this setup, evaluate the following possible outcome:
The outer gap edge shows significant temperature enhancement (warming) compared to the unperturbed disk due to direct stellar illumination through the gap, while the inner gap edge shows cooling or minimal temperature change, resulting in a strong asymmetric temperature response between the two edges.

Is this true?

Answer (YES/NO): YES